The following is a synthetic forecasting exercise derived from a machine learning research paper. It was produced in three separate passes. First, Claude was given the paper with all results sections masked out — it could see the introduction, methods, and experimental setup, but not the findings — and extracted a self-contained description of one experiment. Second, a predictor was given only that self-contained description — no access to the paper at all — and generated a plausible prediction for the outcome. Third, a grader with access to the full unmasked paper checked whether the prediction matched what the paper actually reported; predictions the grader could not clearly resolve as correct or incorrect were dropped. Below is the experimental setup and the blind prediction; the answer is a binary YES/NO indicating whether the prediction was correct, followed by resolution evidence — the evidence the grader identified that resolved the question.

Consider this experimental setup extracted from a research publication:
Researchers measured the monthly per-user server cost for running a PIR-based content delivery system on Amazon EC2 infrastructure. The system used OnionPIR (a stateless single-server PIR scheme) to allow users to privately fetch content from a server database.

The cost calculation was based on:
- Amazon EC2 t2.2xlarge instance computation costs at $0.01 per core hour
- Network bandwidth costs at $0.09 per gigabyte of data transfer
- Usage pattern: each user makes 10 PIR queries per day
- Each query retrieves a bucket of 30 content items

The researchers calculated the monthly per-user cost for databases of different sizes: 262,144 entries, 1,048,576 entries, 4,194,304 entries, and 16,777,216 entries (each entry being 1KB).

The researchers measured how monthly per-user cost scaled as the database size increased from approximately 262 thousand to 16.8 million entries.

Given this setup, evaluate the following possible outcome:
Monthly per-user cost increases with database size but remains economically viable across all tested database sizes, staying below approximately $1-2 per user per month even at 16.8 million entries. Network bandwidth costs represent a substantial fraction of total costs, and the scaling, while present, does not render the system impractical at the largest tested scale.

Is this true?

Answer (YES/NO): NO